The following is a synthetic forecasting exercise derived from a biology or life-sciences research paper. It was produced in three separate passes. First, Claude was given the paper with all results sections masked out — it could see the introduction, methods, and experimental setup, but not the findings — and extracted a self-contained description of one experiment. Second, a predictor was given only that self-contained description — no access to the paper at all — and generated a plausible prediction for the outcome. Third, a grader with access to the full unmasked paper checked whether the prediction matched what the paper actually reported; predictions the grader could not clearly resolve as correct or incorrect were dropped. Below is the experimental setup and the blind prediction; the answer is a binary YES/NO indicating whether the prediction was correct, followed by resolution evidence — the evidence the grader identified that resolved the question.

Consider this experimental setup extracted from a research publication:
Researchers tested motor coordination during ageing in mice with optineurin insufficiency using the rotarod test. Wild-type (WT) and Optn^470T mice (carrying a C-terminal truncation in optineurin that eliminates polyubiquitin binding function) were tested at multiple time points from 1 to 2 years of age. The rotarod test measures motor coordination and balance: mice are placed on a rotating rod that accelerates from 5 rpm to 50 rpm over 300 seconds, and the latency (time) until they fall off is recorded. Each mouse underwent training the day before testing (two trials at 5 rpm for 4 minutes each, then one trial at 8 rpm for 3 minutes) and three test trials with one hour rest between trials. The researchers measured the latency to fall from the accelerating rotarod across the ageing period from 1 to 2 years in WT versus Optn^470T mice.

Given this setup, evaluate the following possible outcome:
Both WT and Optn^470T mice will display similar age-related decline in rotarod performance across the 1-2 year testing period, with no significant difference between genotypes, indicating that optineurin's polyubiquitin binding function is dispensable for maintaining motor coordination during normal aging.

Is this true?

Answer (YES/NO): NO